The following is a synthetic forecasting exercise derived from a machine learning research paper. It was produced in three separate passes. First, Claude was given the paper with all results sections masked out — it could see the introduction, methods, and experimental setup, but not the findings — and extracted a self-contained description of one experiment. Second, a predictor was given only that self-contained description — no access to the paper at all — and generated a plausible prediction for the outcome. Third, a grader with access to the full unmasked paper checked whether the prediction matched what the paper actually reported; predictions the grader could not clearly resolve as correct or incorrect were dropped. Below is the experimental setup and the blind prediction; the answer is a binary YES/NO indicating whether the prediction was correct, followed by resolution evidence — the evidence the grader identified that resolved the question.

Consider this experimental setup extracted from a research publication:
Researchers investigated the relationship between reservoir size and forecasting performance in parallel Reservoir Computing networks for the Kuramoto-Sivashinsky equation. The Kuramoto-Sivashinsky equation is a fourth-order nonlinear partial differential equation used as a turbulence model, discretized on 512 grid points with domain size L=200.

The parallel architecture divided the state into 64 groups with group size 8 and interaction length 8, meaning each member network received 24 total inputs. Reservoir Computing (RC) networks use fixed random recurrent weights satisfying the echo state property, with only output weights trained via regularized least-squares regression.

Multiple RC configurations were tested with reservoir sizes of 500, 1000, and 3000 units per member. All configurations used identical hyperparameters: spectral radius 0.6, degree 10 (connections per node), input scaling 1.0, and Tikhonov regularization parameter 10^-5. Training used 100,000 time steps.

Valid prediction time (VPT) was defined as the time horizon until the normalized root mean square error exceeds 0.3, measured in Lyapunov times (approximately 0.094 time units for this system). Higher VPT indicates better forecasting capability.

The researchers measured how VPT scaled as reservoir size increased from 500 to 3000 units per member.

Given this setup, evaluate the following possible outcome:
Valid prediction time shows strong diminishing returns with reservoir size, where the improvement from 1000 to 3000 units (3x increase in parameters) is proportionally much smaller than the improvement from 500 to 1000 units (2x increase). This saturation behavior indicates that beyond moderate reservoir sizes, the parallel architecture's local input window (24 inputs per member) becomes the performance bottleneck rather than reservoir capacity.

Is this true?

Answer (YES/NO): NO